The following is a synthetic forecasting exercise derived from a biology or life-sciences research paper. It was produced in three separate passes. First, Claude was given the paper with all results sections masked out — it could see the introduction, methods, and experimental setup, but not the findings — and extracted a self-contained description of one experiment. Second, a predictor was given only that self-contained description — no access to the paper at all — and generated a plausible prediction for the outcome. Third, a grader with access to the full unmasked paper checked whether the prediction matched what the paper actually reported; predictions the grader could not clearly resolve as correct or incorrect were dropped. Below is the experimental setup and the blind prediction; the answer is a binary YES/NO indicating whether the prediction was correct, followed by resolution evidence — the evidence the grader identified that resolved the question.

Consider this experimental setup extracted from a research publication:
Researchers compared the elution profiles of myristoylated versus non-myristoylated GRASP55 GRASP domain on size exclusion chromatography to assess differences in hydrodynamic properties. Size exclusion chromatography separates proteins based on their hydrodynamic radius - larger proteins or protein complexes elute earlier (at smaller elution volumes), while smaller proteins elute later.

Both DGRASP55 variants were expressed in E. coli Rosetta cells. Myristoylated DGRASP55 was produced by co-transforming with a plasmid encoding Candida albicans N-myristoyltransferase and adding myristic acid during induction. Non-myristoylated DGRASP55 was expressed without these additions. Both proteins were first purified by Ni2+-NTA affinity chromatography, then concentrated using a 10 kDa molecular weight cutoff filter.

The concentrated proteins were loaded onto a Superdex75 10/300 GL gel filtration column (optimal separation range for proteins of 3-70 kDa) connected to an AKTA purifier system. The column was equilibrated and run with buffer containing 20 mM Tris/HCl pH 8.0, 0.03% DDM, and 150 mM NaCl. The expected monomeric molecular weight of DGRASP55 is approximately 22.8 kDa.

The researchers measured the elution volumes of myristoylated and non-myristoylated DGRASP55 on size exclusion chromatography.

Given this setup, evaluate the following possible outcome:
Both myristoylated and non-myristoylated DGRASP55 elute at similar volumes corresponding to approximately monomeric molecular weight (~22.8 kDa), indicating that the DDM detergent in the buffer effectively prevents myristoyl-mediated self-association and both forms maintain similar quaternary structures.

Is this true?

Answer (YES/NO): NO